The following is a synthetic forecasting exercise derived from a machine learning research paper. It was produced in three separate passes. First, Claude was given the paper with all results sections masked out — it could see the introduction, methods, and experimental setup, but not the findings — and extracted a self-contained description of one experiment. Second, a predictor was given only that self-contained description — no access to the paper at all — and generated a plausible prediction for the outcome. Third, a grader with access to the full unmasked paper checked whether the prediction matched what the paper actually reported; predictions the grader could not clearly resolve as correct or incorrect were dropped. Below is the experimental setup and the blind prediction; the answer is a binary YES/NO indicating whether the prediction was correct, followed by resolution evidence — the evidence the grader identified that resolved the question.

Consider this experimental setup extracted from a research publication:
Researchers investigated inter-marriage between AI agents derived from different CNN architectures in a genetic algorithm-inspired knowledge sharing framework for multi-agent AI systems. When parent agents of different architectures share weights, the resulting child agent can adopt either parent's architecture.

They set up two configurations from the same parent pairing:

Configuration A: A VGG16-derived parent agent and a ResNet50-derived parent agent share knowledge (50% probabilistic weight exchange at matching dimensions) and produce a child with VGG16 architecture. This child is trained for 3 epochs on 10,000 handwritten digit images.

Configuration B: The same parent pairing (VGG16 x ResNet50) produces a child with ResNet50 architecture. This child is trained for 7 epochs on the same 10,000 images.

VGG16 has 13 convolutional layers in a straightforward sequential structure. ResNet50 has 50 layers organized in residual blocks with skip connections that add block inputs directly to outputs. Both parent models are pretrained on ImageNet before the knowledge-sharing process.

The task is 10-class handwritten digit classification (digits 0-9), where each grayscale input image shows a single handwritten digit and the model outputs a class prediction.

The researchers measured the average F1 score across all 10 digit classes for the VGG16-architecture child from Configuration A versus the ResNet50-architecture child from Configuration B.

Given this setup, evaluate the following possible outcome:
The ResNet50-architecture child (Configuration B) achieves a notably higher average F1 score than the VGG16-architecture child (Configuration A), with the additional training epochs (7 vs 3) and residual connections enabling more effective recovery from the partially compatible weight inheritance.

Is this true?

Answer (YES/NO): NO